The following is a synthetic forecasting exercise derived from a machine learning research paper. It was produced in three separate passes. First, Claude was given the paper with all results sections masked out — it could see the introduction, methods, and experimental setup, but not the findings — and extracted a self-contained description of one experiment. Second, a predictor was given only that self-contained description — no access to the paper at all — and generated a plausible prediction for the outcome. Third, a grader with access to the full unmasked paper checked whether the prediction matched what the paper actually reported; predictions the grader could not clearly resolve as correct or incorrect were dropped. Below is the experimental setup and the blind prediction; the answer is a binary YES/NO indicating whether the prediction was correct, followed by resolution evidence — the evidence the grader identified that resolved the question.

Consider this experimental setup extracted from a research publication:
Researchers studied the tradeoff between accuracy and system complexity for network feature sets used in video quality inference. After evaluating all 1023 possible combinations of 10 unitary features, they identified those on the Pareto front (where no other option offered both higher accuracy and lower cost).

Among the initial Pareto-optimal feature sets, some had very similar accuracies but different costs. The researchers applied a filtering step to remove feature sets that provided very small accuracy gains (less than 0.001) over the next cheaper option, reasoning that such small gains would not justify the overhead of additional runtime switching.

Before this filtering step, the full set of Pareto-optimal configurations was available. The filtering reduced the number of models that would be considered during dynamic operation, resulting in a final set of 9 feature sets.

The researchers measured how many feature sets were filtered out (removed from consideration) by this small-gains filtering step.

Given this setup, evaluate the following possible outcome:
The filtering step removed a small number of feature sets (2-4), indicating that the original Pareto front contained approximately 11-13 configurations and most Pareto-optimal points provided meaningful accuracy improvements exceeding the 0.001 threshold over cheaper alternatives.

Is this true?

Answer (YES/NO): NO